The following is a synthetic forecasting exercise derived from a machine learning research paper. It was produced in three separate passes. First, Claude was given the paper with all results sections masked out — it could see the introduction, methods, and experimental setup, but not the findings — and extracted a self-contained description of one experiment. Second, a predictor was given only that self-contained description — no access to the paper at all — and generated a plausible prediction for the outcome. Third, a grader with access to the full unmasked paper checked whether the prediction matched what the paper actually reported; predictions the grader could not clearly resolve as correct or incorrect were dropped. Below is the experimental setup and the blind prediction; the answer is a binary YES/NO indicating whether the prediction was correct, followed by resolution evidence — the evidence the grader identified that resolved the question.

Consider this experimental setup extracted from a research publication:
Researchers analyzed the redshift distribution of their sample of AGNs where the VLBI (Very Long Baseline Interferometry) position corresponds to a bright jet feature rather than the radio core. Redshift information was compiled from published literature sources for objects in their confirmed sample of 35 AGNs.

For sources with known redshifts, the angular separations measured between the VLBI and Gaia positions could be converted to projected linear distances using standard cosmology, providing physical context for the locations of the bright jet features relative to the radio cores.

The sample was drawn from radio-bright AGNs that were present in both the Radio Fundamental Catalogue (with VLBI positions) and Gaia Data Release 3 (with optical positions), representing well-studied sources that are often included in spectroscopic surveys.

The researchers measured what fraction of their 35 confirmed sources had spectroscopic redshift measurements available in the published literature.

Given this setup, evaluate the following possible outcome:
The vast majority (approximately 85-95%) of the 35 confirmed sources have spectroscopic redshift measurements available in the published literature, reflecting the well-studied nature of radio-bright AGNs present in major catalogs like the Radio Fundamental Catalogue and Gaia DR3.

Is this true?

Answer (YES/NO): NO